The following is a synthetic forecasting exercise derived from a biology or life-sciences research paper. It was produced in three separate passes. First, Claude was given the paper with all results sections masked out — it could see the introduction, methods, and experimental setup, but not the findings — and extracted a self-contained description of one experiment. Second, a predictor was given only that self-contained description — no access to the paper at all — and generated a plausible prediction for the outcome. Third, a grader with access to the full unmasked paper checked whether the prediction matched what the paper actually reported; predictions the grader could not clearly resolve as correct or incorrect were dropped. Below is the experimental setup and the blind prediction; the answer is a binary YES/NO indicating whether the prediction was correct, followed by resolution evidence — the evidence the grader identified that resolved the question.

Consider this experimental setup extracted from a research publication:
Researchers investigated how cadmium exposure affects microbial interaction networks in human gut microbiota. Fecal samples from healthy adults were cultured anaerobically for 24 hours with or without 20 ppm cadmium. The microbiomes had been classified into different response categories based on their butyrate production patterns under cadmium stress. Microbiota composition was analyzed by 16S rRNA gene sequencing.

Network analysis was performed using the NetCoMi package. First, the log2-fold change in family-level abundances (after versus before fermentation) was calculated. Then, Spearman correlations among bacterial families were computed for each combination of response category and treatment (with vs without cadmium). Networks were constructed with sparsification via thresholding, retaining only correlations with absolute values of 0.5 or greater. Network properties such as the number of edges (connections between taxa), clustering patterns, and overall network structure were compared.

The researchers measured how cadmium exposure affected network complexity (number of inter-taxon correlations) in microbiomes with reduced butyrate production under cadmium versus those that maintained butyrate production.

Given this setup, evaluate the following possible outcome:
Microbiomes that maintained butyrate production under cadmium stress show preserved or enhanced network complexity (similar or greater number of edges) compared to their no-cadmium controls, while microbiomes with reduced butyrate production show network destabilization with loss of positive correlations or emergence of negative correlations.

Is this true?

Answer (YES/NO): NO